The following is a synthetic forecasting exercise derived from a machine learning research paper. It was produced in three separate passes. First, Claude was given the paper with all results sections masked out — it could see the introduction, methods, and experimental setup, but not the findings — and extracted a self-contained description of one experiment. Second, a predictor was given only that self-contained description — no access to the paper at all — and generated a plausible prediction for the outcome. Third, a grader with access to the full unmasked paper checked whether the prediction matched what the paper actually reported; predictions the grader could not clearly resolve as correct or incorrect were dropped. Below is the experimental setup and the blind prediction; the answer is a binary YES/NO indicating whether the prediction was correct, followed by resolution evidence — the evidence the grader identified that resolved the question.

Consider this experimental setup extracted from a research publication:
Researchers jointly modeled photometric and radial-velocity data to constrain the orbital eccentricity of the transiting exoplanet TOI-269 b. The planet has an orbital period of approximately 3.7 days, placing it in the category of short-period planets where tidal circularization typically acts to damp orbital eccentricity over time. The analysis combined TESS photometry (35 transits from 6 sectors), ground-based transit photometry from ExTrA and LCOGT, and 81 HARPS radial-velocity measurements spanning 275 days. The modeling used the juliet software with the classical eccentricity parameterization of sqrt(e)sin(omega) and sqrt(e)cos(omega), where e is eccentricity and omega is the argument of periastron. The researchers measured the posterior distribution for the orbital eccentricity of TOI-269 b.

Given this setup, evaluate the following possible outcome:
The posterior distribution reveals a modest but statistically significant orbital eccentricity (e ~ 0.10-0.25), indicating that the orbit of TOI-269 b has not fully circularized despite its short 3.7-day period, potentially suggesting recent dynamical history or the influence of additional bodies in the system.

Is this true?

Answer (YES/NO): NO